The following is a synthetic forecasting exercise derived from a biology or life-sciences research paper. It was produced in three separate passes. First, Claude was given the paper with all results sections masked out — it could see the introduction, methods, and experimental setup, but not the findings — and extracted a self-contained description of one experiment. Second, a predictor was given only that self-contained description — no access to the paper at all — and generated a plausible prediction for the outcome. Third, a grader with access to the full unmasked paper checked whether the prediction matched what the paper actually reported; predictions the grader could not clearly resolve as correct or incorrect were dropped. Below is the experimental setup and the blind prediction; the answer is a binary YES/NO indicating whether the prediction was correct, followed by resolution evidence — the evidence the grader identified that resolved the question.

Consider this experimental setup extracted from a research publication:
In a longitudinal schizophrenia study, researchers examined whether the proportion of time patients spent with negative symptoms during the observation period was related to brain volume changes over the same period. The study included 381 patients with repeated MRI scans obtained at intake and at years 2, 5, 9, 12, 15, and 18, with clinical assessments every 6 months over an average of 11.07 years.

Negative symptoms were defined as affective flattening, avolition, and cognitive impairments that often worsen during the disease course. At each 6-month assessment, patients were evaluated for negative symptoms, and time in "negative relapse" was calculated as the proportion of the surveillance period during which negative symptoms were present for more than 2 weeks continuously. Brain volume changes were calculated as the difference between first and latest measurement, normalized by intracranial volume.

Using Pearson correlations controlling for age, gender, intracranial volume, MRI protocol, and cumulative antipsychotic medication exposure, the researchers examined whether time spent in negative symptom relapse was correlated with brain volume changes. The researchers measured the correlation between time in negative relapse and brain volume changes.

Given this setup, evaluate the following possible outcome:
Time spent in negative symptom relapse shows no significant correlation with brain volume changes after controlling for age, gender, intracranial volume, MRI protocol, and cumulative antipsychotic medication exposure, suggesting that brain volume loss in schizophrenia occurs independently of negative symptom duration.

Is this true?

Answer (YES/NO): NO